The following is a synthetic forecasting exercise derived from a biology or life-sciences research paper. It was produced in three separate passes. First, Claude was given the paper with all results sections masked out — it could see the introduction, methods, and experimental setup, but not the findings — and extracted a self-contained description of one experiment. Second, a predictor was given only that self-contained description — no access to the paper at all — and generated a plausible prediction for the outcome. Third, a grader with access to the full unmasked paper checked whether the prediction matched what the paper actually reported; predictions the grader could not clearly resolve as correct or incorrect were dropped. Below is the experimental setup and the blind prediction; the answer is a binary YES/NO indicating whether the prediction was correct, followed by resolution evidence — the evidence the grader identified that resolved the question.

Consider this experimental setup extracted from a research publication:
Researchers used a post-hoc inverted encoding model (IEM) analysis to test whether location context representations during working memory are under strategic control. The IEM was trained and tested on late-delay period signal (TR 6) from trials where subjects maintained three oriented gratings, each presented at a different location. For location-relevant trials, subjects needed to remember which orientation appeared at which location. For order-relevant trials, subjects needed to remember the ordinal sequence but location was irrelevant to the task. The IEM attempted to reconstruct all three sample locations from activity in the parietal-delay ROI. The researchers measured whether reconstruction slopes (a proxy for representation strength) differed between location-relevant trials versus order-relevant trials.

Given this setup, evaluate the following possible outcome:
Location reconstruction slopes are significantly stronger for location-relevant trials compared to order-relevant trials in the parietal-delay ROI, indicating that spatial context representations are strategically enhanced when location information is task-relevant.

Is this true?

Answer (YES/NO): NO